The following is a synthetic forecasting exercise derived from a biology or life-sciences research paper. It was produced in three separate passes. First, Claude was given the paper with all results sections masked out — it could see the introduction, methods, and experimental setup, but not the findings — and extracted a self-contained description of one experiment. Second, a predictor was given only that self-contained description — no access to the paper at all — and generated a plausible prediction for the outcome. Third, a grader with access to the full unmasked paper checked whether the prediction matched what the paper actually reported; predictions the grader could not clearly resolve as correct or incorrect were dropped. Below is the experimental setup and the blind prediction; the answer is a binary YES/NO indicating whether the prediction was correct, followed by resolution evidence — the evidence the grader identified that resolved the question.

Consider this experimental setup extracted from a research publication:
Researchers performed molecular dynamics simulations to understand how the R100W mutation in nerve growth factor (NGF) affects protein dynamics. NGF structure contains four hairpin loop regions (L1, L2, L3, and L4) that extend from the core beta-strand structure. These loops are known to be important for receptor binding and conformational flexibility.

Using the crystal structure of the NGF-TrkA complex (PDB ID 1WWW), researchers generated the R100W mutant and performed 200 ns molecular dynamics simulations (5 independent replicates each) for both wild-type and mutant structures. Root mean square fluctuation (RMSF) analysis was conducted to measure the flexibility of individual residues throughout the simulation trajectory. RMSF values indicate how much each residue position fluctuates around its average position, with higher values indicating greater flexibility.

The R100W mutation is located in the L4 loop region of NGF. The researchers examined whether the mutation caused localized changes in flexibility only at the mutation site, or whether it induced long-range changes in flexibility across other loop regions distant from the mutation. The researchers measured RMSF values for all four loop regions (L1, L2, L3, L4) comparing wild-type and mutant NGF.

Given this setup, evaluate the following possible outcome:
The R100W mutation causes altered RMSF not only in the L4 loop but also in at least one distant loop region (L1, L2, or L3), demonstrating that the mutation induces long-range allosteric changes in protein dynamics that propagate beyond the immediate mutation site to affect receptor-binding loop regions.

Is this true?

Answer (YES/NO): YES